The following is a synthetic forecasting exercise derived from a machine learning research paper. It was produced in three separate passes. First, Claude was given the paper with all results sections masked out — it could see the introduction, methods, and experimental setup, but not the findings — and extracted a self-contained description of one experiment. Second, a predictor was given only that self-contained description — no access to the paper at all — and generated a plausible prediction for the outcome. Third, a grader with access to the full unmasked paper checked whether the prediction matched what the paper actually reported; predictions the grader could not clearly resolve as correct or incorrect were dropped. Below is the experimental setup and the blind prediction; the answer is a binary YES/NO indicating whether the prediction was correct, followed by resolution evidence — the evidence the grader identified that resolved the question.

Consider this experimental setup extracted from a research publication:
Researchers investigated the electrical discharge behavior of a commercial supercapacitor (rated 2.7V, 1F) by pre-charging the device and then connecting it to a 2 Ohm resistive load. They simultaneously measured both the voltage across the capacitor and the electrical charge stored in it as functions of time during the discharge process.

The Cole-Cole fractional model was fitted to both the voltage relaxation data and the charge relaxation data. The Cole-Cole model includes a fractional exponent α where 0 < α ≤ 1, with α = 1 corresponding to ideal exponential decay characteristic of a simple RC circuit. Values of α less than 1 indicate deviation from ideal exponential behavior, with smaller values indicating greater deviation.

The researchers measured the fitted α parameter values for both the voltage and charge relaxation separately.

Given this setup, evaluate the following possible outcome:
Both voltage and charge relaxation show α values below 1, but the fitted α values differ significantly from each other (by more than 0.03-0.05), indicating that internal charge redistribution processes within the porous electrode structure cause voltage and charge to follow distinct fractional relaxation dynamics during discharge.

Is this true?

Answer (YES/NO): YES